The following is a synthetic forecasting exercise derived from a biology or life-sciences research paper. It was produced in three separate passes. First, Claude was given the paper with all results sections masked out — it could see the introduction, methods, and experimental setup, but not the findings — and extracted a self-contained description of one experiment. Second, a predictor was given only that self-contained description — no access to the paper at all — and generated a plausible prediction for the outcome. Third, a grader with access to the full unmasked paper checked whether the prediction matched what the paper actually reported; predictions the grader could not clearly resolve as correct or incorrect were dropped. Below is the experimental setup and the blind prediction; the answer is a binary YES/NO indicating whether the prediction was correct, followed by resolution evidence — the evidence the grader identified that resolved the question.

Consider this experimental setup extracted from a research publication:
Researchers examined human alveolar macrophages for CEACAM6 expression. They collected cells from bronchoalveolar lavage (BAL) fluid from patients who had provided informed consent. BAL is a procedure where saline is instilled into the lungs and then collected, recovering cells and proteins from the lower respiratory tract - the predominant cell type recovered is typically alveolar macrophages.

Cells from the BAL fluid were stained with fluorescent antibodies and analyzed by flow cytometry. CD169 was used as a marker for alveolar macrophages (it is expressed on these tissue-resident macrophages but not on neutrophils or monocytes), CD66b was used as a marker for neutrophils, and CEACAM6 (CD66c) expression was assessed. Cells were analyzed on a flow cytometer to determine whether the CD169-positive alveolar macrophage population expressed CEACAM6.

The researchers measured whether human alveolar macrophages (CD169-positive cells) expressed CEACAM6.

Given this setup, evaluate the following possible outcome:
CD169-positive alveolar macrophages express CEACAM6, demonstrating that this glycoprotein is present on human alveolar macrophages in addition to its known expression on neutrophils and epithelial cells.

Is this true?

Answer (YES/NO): YES